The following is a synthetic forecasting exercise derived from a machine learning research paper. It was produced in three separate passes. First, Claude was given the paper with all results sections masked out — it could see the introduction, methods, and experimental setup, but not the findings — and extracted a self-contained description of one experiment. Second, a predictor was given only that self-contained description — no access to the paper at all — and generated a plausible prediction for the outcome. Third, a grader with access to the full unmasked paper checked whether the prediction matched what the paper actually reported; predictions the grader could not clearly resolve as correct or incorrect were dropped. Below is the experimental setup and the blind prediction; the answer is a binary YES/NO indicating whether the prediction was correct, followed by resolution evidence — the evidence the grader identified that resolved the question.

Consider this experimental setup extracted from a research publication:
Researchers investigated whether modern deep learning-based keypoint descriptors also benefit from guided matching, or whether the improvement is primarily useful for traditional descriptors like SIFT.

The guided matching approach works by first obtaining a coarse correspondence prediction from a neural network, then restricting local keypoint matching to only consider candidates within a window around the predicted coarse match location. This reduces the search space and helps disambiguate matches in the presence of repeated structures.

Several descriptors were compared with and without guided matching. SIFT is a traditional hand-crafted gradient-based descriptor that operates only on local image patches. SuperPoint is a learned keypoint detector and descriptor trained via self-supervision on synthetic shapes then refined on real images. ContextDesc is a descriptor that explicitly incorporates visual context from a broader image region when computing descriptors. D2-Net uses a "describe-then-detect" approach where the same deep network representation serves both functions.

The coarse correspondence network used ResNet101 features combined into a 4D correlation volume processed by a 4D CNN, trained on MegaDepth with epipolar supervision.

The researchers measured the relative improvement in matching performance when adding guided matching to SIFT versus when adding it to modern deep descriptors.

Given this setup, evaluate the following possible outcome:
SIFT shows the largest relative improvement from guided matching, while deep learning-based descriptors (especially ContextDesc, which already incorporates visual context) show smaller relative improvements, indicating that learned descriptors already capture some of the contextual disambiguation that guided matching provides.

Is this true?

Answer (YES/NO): YES